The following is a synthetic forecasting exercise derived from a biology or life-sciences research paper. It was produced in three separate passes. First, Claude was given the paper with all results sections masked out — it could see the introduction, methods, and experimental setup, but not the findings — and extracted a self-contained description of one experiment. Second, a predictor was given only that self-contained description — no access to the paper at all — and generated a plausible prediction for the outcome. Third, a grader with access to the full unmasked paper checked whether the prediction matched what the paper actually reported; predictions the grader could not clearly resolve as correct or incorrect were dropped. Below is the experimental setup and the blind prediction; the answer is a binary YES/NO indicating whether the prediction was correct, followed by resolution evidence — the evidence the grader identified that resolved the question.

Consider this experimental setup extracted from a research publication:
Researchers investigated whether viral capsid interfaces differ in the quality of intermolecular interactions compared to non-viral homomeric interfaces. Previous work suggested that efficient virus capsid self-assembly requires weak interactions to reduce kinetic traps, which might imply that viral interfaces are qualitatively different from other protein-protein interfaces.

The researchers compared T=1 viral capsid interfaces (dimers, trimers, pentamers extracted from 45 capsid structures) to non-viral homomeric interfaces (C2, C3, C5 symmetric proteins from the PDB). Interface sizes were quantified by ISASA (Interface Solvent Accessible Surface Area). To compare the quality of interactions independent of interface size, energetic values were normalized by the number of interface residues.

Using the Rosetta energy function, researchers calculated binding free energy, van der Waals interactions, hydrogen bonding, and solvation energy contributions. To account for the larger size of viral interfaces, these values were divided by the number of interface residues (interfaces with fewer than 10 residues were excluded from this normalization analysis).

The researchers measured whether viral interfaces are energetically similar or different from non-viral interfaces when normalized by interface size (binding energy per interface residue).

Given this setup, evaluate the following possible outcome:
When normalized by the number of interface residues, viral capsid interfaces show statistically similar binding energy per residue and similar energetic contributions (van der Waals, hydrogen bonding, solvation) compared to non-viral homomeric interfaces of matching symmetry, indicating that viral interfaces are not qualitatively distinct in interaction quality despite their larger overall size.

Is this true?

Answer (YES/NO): NO